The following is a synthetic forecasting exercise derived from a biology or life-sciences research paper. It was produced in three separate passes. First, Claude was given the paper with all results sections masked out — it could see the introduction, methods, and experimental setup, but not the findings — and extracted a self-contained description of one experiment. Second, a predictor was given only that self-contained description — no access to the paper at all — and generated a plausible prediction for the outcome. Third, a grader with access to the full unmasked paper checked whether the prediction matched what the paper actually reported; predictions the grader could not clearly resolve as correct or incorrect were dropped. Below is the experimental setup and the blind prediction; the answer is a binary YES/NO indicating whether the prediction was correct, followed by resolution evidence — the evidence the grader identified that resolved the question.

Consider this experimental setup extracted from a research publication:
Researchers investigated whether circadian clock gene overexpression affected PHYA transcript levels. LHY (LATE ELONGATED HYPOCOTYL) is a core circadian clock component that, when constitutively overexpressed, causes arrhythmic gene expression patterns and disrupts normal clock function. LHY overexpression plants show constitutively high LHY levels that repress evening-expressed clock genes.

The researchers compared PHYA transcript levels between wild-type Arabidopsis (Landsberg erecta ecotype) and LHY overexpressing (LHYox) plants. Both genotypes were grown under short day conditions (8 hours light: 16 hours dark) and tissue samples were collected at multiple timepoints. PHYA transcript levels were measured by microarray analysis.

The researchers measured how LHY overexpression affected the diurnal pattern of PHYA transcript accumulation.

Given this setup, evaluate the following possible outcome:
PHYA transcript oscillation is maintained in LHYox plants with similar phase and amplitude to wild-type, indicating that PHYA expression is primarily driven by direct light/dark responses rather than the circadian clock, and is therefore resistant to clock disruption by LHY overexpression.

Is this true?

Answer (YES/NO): NO